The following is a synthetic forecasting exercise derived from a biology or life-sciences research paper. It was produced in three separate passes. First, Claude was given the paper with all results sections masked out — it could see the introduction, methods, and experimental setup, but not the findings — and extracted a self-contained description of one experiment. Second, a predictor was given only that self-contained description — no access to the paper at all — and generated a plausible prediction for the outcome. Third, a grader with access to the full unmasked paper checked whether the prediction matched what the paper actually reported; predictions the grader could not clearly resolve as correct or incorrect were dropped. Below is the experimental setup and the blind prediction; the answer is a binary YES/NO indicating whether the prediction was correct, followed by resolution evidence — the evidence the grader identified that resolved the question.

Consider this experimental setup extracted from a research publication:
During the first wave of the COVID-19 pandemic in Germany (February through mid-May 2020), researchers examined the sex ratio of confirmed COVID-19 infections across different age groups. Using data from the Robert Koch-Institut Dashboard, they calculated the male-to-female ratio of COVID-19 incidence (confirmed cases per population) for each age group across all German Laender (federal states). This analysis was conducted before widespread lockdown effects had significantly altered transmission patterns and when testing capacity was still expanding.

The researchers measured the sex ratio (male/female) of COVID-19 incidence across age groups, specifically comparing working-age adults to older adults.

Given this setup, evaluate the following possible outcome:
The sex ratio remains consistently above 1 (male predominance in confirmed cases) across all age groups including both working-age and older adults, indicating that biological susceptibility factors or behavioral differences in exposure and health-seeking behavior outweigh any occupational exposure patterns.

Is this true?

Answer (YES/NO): NO